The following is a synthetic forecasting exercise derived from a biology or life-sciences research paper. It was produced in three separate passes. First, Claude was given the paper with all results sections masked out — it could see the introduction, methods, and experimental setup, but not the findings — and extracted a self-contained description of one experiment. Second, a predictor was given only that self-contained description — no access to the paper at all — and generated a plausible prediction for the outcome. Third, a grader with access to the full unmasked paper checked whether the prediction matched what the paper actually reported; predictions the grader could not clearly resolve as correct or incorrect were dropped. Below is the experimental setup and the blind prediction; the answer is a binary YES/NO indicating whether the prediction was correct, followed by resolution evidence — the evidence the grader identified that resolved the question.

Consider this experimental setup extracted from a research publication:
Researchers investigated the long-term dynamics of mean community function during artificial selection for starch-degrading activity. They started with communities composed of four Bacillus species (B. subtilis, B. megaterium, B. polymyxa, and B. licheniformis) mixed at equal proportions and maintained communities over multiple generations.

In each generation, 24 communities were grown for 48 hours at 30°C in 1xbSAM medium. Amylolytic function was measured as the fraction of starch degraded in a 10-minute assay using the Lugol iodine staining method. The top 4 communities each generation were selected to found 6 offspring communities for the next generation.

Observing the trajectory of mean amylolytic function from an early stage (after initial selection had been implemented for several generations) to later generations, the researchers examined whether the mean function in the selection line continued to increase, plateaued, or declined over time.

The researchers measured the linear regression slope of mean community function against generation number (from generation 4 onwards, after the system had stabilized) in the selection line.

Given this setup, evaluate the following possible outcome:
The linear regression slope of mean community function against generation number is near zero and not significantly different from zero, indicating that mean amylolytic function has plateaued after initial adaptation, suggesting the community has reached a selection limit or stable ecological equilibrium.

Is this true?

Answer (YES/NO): YES